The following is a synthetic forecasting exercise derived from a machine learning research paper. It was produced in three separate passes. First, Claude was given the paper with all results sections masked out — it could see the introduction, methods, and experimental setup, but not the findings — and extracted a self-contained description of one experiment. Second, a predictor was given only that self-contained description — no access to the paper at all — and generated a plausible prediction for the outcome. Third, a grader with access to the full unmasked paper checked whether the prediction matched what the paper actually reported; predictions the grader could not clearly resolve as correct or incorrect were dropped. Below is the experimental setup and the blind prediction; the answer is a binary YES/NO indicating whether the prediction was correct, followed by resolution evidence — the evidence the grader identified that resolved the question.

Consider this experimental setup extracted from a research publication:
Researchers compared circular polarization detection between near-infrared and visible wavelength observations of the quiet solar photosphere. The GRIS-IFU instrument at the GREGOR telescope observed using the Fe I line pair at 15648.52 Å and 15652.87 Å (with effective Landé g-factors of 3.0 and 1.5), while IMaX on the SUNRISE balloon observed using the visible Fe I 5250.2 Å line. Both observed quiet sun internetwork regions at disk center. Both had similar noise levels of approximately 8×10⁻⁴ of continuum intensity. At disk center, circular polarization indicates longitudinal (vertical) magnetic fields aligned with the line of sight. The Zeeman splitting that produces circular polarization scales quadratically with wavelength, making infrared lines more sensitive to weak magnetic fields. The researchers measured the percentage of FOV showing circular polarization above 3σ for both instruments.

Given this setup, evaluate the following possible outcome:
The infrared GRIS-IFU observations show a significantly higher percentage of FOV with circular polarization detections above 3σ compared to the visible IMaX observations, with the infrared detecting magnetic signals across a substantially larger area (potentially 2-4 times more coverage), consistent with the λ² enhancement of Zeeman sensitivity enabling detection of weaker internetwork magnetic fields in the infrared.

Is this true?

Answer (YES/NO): YES